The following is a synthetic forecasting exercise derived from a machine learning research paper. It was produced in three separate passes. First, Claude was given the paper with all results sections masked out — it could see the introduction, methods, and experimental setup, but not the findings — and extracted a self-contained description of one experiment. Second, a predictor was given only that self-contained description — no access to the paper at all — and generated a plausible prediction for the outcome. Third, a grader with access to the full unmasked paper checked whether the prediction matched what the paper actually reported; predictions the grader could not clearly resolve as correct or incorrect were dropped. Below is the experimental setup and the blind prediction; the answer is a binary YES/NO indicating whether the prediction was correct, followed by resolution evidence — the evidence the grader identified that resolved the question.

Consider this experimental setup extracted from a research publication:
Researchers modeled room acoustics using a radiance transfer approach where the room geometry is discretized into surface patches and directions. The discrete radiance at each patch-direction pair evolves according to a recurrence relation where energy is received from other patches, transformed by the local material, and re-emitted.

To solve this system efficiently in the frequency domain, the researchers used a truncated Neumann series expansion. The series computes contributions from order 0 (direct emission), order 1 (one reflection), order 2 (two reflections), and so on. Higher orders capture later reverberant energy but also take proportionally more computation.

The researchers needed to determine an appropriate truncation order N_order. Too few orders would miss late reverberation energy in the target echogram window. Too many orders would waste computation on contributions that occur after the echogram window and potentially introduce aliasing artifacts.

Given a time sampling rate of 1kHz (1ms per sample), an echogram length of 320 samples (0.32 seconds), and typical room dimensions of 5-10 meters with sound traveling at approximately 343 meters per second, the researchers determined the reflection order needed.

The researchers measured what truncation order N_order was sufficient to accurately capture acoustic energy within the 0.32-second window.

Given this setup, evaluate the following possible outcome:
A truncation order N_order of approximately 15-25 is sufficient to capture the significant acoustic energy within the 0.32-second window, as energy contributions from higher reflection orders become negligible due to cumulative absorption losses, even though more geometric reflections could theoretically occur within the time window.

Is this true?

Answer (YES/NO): NO